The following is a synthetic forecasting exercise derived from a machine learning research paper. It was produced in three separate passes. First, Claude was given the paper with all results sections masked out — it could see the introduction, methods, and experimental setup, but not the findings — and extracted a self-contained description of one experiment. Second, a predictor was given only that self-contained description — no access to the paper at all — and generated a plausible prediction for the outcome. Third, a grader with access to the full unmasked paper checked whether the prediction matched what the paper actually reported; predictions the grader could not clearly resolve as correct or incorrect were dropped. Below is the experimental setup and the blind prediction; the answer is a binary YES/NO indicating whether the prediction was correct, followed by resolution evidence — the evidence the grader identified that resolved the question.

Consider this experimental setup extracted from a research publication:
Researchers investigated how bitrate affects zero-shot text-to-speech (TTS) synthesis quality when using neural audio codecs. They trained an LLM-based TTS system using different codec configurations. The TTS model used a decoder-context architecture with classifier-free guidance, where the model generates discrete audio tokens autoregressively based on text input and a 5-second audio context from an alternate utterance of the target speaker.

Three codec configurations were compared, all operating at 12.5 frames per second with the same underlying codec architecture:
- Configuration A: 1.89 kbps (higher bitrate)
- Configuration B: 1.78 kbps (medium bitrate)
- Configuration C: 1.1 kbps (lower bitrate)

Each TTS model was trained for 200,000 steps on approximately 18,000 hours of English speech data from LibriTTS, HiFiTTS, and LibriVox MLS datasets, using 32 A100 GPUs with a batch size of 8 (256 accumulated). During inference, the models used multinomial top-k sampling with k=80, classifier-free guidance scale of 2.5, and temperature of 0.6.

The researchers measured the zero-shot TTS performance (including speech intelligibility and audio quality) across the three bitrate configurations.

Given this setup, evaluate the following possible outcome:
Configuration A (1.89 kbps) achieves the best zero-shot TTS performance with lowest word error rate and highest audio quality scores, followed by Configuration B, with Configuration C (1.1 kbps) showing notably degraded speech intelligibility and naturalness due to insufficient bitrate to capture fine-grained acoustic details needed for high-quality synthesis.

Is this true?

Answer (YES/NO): NO